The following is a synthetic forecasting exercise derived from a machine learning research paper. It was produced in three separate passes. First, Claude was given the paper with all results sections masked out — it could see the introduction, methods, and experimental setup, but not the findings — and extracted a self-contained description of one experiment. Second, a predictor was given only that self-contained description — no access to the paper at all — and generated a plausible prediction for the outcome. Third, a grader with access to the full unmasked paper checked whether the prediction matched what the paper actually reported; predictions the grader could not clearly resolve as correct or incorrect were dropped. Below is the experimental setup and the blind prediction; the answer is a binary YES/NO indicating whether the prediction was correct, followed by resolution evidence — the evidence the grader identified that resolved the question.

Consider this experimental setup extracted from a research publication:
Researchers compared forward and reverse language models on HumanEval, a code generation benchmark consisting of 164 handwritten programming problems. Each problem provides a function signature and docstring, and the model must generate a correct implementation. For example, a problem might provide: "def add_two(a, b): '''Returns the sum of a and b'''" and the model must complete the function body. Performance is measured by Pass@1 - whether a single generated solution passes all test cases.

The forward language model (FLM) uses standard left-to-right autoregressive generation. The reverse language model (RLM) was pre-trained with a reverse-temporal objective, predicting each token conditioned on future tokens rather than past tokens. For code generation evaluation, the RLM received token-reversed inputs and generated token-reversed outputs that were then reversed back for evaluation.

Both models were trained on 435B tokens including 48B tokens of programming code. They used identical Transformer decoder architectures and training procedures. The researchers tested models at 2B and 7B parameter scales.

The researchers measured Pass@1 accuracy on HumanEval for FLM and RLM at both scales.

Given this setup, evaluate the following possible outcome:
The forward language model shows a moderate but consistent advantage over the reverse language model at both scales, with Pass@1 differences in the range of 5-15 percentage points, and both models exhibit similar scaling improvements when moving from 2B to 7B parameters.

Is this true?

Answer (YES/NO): NO